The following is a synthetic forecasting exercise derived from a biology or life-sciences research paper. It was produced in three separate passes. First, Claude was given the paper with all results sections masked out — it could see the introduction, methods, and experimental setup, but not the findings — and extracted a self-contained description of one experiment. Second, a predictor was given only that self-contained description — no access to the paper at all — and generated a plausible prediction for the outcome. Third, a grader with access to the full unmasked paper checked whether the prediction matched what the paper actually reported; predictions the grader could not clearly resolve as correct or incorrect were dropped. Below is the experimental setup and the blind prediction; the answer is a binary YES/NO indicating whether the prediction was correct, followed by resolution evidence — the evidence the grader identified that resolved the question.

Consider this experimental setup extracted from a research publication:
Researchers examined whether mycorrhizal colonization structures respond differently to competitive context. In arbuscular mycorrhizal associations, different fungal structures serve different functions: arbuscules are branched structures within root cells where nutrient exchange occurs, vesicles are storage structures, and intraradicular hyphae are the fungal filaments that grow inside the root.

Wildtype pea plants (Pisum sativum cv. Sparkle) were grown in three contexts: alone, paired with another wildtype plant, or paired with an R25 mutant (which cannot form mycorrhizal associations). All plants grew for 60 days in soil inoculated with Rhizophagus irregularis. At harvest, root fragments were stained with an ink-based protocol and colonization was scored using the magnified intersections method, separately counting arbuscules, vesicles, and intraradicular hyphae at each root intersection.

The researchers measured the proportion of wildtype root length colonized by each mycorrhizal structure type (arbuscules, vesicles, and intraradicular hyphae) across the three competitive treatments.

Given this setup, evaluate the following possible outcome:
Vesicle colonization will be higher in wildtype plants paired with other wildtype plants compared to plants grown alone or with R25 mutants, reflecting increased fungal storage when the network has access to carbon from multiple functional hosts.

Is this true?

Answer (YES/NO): NO